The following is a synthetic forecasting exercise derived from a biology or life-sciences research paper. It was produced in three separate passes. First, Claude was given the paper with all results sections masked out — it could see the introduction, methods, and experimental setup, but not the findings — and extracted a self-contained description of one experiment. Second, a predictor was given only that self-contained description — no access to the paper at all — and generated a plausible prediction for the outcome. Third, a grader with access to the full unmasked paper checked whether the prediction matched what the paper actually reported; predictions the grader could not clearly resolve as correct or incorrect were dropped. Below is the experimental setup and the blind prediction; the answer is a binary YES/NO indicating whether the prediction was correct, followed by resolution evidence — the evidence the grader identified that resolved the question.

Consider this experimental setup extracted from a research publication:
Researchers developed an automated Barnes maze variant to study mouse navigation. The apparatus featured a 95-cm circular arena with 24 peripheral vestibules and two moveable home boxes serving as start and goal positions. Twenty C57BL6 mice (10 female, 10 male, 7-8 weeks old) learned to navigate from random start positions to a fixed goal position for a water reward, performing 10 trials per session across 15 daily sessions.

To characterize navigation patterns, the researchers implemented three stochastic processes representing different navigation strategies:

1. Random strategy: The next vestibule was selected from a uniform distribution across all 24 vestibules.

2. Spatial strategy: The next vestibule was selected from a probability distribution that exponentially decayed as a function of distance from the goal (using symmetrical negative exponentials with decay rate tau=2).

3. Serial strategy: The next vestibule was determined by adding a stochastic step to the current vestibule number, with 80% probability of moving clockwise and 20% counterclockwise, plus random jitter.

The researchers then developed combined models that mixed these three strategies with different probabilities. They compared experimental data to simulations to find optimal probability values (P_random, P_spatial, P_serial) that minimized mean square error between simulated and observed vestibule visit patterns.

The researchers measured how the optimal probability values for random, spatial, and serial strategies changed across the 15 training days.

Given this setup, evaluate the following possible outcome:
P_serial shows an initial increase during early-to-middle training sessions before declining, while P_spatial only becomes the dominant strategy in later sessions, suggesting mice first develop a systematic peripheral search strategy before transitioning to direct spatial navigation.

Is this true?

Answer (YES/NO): NO